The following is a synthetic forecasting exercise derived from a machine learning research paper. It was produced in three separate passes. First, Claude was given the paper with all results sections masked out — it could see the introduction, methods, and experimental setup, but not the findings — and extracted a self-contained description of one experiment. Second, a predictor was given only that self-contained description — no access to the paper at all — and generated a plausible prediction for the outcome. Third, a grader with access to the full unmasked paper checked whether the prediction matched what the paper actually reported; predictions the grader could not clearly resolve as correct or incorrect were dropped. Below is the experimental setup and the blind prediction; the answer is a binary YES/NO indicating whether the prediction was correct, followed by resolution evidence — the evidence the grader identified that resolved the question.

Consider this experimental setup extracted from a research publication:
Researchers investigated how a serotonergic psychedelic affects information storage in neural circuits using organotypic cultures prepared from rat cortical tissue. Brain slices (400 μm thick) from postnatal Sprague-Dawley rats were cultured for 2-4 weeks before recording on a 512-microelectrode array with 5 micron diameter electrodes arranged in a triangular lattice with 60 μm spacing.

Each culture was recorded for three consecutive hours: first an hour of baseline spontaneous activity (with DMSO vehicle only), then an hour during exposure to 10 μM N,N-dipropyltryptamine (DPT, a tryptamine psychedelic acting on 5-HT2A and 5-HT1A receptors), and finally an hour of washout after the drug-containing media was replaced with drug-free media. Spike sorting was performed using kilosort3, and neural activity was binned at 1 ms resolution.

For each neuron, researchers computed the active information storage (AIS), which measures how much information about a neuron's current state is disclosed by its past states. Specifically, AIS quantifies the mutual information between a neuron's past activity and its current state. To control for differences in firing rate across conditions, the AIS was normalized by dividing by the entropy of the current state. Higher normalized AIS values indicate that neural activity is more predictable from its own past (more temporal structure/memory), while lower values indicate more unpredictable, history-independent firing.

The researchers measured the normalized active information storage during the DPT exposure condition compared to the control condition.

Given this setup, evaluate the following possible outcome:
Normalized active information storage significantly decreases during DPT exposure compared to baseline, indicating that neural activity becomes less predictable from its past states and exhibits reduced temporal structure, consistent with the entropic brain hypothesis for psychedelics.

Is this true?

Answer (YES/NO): NO